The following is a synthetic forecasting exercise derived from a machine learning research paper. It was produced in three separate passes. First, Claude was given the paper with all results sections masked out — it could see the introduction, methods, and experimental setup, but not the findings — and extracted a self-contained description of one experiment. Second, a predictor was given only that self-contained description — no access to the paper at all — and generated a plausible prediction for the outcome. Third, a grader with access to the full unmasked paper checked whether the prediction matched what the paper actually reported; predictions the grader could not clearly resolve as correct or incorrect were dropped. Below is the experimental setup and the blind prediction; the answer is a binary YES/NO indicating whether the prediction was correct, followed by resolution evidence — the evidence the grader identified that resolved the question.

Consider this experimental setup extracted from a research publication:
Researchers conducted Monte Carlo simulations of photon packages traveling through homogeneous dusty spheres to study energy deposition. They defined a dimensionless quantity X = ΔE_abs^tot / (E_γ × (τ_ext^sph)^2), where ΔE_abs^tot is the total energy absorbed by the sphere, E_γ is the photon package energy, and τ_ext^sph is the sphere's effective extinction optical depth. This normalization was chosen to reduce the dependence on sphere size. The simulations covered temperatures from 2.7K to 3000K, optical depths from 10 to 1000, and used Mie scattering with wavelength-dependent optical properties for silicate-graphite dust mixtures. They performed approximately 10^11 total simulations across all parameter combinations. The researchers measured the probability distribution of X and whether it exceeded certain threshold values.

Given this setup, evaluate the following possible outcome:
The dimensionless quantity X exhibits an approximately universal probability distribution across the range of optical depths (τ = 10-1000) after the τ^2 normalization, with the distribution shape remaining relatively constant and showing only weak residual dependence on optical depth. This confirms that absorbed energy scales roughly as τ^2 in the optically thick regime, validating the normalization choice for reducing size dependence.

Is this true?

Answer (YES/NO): YES